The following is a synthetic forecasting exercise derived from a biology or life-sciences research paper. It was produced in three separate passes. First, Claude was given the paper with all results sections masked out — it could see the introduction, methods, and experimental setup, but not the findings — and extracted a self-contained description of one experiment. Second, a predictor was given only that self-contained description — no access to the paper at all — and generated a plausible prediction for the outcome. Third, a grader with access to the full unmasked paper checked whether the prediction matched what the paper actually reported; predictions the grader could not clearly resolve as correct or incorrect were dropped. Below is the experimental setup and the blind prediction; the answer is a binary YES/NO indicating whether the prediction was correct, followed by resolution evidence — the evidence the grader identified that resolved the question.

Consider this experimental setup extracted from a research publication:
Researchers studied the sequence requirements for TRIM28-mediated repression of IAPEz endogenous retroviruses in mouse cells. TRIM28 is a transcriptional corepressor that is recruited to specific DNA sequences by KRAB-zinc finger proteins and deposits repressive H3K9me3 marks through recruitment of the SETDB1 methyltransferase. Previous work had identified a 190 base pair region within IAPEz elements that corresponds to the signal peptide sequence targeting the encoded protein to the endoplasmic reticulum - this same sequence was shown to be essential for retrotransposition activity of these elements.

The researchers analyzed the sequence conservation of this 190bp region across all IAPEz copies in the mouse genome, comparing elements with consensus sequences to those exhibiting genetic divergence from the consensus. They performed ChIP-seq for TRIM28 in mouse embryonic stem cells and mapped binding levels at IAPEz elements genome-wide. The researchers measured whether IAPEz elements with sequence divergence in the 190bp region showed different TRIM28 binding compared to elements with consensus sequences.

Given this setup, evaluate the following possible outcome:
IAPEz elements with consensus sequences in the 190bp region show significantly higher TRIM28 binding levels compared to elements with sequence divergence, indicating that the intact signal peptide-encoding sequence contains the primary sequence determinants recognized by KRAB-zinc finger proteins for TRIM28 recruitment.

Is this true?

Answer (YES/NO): YES